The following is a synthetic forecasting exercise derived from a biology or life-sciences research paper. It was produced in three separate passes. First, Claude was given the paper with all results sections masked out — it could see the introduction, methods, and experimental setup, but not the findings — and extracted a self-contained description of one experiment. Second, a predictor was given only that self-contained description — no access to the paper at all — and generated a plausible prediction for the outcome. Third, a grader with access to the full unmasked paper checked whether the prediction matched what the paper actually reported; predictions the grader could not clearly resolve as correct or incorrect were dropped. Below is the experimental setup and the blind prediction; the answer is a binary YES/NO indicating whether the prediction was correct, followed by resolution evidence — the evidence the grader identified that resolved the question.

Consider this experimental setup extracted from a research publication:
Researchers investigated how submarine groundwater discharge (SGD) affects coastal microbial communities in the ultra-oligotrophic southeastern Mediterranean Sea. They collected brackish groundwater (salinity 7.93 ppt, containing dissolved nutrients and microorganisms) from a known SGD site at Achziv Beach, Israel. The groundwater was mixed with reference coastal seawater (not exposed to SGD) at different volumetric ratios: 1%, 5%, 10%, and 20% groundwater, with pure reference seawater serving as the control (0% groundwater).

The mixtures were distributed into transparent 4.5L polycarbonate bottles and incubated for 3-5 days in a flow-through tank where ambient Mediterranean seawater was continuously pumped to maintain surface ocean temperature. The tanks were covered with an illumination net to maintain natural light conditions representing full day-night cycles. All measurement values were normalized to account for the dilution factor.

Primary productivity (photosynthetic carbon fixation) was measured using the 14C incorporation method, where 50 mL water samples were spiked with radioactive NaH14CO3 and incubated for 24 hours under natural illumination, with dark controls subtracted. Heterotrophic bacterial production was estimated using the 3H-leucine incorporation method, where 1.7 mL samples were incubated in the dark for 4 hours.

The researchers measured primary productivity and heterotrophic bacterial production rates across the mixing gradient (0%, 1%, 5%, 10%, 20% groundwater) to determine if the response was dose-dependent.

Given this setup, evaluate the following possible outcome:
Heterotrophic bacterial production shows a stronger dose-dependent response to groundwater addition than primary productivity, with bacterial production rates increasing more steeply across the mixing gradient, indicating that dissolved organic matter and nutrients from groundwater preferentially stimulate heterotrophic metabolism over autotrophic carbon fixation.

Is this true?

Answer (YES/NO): NO